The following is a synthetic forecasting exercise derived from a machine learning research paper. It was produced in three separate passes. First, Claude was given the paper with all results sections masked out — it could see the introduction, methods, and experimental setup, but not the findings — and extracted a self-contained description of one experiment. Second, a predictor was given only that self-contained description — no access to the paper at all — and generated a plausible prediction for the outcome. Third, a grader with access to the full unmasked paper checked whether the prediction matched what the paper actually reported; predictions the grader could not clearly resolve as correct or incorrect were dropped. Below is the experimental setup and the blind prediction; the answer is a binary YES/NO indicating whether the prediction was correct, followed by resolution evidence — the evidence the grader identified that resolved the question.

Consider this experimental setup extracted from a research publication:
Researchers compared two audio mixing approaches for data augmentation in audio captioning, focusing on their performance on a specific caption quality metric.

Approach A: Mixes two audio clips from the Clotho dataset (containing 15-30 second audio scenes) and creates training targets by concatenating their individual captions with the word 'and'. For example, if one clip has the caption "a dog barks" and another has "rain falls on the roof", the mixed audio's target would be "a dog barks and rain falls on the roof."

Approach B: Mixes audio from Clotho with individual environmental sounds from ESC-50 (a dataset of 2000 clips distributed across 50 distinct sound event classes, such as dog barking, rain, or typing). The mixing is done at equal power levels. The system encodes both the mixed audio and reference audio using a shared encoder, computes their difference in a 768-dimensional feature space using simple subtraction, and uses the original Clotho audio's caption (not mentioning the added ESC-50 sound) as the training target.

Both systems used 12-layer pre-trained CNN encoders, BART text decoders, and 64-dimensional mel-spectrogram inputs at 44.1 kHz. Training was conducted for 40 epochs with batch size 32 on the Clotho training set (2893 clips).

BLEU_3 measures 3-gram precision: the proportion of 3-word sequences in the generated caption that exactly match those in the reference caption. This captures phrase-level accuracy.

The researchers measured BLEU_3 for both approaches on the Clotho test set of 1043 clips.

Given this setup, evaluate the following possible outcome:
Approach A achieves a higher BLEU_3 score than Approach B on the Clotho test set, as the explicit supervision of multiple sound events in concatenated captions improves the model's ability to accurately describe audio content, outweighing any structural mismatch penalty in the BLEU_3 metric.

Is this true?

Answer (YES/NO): NO